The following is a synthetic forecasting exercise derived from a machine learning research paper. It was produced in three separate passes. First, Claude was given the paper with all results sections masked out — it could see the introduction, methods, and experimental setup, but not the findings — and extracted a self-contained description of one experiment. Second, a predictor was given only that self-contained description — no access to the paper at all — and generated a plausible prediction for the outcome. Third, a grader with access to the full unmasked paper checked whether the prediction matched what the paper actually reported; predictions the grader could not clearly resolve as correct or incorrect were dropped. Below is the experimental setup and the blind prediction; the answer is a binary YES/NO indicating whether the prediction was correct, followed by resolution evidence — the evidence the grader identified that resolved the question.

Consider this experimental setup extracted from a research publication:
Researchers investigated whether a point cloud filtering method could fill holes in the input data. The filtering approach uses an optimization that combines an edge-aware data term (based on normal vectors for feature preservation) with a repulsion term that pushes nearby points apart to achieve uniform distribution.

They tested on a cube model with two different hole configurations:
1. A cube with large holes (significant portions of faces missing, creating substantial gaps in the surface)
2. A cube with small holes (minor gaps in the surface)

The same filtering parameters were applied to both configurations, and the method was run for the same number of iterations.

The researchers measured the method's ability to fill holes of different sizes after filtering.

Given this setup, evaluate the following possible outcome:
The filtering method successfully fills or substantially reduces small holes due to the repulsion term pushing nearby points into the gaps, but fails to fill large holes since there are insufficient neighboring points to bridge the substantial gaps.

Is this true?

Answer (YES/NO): YES